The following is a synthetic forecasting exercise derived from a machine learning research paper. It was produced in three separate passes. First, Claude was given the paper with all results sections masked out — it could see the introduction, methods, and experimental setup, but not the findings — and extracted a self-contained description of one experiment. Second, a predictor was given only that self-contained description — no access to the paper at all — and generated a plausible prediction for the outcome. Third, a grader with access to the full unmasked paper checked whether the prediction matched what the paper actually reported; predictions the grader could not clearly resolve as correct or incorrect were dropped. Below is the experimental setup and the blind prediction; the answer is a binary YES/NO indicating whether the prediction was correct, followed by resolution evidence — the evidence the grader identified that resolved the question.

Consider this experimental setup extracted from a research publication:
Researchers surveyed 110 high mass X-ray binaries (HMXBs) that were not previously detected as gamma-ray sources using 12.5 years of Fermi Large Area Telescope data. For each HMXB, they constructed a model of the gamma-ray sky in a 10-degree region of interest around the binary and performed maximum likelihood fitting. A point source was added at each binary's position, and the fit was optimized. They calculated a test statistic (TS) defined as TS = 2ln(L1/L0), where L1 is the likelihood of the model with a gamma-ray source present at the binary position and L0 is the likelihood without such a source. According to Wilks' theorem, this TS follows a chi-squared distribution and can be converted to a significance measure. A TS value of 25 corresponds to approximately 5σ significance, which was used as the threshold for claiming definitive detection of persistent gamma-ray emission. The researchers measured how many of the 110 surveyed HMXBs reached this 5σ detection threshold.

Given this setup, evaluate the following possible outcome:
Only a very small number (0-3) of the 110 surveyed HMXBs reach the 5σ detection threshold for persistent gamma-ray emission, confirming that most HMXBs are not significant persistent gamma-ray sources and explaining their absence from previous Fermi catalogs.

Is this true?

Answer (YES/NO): NO